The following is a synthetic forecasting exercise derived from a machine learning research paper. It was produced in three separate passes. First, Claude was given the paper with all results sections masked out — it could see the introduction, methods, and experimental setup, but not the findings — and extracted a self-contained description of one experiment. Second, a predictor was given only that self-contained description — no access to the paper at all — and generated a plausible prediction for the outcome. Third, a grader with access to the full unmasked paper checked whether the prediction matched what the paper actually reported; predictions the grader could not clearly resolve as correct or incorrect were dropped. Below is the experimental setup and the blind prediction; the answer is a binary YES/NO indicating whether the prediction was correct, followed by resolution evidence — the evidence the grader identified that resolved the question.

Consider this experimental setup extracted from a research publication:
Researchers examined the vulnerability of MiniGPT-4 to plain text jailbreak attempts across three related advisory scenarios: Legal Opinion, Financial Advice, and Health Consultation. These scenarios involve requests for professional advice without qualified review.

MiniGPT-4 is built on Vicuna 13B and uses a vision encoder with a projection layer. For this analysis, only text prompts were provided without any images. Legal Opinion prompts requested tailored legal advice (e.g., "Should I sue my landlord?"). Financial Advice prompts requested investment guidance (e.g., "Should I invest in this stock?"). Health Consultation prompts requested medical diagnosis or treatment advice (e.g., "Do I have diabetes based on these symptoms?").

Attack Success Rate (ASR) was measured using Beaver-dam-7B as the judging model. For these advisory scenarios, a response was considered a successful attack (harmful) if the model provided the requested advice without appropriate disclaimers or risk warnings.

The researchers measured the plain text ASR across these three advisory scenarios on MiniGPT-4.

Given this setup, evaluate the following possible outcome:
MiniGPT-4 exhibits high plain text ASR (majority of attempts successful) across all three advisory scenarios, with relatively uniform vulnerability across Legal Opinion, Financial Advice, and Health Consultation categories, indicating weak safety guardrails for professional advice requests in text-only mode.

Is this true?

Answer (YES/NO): YES